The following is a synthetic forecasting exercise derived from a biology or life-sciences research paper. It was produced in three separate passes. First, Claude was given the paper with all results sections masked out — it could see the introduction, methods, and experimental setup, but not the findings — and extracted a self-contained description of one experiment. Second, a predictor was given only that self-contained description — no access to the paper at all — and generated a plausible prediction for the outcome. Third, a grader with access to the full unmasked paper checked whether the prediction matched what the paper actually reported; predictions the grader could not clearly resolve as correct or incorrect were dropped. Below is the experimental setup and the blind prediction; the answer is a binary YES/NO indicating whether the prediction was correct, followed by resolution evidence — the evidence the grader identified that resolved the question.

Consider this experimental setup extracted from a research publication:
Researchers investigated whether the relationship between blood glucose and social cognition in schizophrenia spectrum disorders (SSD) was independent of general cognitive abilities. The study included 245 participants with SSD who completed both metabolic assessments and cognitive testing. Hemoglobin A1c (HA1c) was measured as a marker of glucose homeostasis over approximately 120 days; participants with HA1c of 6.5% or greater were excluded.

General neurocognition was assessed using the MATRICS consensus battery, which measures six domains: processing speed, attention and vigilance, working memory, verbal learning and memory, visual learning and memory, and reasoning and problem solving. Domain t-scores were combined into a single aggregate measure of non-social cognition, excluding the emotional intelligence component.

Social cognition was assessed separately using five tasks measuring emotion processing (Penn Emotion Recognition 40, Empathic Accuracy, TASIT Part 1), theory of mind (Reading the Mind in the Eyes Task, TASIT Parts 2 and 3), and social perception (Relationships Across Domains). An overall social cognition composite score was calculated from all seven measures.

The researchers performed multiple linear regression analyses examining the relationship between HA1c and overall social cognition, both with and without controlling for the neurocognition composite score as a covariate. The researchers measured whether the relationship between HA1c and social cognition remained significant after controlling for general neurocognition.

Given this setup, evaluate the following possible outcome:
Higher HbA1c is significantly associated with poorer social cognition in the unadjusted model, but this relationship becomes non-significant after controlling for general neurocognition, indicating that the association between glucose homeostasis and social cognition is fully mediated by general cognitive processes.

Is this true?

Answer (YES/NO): NO